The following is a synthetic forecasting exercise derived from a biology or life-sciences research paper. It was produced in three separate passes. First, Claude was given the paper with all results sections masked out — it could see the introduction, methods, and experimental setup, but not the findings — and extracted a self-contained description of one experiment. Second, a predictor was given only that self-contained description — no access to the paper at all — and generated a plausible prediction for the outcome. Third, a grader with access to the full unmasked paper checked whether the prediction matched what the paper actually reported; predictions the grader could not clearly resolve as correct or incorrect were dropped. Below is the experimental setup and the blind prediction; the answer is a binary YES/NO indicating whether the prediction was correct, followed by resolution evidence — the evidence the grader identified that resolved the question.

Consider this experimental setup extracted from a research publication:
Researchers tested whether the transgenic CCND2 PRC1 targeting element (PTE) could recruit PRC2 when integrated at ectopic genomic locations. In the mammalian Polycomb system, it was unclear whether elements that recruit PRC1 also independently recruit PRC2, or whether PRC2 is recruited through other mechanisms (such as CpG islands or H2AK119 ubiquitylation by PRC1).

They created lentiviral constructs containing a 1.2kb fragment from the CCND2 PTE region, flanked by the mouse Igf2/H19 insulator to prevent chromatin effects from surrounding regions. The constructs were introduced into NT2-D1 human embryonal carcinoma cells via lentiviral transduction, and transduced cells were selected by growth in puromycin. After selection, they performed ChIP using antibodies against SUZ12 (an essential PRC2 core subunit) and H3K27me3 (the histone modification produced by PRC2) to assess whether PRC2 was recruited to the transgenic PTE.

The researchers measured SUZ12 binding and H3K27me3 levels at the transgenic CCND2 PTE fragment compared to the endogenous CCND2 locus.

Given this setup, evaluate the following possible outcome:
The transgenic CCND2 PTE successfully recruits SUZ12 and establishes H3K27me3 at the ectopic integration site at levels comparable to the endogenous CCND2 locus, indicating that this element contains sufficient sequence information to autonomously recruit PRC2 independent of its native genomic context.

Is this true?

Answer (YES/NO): NO